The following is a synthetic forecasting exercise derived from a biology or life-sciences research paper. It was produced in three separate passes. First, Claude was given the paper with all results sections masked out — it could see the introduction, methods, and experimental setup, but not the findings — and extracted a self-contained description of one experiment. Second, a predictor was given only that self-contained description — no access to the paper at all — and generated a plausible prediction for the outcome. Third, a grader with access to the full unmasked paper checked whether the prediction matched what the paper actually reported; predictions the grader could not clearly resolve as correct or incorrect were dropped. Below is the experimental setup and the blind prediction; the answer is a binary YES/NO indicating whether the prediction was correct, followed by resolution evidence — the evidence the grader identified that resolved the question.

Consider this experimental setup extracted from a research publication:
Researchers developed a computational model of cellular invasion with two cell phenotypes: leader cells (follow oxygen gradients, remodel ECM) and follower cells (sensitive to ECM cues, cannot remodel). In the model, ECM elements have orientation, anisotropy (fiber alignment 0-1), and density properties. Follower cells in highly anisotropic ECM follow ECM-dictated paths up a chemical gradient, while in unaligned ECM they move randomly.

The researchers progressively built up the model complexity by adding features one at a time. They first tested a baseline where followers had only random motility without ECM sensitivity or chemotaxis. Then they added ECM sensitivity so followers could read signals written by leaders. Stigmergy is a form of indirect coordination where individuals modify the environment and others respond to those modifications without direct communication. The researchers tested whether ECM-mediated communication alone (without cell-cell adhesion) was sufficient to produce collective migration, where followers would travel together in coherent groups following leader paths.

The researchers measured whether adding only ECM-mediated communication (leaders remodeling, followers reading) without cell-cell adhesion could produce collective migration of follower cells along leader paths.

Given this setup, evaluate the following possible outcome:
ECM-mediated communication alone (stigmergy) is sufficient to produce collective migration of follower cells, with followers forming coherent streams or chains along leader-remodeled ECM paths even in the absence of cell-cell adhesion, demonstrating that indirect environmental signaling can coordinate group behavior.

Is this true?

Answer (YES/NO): NO